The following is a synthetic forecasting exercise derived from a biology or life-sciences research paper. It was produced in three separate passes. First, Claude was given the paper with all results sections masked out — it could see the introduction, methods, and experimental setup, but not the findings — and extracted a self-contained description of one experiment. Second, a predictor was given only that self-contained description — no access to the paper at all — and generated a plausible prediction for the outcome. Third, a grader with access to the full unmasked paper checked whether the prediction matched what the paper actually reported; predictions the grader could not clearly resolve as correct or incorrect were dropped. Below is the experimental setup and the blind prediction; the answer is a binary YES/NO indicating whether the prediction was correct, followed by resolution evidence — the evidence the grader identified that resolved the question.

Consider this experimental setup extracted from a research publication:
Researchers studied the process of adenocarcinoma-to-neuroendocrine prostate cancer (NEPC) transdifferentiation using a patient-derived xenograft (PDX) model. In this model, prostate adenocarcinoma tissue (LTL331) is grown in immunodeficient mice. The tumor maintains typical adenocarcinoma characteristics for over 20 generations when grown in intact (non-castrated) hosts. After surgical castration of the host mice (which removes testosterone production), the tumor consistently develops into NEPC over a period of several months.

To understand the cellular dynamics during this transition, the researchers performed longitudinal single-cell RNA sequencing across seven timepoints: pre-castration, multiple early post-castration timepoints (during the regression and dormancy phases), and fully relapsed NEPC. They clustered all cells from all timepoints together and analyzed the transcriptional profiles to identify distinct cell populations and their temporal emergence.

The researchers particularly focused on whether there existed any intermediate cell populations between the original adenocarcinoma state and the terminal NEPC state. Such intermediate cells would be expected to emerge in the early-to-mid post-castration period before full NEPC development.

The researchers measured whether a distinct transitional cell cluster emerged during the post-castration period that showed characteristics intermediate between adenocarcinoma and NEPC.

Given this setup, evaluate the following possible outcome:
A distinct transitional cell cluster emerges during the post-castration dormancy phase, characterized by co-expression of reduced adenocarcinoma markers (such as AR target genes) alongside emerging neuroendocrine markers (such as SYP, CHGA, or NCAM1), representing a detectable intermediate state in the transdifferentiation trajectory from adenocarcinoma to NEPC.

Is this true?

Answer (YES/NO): NO